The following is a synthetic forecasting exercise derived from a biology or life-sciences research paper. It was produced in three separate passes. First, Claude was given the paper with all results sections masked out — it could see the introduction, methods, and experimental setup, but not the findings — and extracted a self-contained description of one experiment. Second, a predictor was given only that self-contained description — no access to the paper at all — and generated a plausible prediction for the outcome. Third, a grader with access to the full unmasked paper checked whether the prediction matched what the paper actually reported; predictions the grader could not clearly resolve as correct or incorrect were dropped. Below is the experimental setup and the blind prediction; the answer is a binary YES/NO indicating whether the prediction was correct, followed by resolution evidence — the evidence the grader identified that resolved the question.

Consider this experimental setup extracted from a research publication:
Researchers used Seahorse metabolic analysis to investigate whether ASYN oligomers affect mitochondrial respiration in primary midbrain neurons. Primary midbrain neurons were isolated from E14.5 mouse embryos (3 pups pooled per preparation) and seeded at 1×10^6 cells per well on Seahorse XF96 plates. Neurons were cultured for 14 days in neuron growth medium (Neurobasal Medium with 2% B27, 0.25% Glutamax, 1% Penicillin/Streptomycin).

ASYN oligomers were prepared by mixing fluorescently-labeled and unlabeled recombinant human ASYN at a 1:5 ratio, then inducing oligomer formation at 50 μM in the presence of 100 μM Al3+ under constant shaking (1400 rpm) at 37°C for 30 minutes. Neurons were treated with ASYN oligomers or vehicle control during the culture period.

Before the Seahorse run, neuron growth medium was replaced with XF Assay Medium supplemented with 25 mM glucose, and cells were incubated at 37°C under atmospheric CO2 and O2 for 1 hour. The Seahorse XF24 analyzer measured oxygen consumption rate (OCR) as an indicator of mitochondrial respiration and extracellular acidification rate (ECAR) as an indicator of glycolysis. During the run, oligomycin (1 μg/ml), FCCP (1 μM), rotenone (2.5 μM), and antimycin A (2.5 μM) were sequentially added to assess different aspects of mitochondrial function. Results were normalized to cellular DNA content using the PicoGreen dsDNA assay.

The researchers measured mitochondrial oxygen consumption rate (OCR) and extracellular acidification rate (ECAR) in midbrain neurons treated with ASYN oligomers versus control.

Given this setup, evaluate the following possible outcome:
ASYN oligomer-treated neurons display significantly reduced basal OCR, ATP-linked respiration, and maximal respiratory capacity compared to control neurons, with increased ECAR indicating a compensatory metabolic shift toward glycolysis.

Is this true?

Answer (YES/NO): NO